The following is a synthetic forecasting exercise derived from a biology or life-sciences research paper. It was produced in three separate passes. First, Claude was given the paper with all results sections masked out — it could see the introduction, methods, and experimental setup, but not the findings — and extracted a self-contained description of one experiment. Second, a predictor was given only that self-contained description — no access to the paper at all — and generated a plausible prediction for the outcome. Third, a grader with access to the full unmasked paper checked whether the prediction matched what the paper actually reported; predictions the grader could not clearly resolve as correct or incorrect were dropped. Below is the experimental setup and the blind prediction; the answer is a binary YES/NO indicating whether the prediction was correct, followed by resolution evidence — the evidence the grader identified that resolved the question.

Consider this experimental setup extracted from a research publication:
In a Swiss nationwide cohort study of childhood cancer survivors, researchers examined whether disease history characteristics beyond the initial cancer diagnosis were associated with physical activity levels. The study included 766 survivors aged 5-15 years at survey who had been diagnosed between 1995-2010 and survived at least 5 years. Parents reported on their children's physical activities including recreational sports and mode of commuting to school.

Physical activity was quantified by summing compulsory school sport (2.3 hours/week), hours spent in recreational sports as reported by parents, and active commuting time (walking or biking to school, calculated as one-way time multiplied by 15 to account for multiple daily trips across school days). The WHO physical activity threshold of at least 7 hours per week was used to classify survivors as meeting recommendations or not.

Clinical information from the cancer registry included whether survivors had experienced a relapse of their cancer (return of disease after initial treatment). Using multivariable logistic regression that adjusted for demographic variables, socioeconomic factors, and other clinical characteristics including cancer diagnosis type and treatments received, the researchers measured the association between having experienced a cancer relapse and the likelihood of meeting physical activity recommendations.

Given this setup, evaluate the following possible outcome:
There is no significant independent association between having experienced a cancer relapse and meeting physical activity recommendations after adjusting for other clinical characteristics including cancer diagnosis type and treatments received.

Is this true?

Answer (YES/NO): NO